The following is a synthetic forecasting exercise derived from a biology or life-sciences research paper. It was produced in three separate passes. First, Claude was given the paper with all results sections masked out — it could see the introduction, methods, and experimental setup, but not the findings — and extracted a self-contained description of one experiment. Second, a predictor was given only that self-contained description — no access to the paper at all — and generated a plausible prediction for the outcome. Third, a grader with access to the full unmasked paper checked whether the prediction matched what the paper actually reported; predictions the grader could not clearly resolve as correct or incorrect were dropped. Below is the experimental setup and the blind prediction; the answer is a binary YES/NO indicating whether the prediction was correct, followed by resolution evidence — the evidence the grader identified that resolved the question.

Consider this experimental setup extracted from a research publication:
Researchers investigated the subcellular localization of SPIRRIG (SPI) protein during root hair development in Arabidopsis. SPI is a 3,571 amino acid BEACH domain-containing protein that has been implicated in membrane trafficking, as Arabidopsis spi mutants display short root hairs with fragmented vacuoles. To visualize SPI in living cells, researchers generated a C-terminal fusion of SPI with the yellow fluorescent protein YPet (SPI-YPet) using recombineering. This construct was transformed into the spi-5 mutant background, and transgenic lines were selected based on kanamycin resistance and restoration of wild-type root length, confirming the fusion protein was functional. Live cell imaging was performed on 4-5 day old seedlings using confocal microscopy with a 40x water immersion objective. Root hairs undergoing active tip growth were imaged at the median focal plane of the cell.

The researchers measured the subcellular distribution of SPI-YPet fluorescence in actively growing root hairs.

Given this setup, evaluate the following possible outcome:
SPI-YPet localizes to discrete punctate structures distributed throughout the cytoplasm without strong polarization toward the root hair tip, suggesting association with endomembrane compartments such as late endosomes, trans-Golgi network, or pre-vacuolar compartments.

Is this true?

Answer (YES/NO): NO